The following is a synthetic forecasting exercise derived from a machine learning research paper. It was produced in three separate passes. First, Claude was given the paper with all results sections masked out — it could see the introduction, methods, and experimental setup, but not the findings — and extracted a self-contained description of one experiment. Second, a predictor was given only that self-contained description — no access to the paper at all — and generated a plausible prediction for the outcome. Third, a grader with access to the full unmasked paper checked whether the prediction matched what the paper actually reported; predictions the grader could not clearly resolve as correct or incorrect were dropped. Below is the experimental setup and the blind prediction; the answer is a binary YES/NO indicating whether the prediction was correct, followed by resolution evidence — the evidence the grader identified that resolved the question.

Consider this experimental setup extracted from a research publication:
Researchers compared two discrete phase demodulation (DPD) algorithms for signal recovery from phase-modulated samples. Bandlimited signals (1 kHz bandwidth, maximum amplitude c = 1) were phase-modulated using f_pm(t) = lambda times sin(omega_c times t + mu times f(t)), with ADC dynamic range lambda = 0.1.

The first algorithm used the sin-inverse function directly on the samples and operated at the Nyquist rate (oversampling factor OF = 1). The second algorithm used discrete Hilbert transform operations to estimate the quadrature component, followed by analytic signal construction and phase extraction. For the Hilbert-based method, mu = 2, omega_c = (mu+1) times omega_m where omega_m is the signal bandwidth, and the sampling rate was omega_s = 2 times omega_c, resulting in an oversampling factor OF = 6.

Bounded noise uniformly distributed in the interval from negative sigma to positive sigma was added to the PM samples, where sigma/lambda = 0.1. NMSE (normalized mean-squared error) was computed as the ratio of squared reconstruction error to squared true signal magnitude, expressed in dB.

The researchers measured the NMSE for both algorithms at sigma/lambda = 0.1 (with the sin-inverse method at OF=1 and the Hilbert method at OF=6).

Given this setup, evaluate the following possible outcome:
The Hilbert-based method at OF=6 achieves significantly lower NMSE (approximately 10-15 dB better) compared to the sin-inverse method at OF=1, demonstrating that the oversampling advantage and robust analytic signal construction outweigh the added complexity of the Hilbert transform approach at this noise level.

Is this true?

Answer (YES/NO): NO